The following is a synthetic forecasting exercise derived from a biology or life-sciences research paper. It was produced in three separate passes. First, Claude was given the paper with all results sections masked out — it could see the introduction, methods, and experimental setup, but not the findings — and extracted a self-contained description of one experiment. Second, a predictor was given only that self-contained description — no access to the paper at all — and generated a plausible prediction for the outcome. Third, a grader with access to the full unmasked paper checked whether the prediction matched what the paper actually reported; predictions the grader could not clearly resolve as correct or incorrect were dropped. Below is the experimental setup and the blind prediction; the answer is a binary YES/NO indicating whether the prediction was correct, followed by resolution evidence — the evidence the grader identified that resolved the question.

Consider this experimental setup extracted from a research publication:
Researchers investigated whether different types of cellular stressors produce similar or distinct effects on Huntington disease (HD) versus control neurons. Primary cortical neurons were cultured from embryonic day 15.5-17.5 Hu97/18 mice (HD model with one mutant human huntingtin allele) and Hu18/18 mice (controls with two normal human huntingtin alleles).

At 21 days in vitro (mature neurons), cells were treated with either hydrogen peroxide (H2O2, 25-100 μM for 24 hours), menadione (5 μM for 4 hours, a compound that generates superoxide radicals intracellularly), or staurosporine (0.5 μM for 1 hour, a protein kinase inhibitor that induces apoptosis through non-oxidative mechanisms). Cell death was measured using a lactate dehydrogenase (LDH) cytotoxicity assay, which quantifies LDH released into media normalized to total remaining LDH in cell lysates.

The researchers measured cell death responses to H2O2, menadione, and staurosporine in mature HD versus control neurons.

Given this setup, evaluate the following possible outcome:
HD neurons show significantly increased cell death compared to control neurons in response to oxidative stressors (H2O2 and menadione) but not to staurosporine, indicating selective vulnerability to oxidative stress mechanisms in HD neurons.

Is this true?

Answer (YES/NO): NO